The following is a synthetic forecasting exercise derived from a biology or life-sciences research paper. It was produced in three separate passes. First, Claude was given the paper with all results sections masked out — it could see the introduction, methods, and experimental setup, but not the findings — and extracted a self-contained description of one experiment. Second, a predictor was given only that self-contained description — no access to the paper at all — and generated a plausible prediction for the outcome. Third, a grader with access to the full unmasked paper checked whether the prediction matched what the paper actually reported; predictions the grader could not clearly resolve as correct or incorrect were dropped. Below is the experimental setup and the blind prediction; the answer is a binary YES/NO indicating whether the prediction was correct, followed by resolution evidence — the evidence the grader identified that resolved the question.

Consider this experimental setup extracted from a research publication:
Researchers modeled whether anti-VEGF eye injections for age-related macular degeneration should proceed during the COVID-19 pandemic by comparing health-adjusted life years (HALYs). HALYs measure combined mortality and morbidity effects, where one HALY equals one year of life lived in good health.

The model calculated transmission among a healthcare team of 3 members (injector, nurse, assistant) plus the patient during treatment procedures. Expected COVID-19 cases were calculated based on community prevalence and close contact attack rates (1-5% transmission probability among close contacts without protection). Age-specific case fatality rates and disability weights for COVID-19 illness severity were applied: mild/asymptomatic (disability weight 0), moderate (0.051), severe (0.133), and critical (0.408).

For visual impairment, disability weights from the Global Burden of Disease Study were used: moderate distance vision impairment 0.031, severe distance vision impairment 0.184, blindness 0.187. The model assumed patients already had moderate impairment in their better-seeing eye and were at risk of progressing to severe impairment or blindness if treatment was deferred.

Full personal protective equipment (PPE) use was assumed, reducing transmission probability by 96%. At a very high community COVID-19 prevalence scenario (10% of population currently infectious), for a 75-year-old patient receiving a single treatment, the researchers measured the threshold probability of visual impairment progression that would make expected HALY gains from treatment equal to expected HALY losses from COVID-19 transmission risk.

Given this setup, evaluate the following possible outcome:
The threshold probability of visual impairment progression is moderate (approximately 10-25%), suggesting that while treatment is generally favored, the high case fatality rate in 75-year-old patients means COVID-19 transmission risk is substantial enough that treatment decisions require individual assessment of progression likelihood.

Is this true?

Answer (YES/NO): NO